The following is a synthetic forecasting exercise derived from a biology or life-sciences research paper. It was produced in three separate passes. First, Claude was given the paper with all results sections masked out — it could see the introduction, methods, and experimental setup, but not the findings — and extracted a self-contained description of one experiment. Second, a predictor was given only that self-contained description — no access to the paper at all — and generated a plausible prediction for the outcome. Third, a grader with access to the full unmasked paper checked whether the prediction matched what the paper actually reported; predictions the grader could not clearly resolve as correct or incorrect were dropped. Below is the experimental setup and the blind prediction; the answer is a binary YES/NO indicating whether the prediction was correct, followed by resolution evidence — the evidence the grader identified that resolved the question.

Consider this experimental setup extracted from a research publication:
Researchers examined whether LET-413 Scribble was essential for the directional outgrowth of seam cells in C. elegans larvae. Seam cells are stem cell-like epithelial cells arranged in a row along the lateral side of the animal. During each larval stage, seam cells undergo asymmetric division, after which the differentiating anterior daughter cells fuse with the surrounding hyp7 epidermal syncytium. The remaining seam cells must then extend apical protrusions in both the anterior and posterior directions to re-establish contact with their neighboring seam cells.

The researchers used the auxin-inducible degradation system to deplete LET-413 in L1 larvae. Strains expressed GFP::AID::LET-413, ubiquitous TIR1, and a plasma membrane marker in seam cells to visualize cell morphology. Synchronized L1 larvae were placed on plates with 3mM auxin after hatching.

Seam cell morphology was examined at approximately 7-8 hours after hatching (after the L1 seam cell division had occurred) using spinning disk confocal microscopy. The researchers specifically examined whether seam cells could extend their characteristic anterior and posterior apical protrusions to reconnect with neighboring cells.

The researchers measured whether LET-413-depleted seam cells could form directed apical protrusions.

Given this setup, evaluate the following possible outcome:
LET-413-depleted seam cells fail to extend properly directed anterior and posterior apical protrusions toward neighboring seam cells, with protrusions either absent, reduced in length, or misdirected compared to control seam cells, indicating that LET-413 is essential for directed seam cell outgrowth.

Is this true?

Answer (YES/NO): YES